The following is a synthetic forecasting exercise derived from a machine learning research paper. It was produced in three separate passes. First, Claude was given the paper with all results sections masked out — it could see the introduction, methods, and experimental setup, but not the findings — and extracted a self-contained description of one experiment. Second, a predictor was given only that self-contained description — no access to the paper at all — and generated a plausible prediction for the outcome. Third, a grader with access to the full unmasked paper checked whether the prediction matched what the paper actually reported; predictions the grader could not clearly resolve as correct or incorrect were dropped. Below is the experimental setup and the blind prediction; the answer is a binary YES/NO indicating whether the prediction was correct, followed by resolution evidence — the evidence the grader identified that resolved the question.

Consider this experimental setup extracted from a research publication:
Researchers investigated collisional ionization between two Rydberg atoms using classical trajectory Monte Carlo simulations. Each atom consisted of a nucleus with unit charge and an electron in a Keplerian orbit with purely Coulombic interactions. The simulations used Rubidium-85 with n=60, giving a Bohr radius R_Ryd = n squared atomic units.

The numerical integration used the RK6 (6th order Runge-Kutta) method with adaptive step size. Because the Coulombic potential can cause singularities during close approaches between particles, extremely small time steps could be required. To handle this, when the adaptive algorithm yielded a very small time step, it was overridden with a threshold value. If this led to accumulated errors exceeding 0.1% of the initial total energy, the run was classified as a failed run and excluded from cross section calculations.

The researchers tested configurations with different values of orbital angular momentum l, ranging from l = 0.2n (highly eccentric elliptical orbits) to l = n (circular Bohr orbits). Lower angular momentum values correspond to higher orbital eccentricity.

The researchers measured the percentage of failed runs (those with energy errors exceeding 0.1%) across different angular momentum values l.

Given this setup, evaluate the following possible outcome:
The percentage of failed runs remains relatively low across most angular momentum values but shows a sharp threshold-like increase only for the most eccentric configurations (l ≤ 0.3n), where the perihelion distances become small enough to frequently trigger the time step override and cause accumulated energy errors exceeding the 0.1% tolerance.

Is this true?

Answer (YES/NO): NO